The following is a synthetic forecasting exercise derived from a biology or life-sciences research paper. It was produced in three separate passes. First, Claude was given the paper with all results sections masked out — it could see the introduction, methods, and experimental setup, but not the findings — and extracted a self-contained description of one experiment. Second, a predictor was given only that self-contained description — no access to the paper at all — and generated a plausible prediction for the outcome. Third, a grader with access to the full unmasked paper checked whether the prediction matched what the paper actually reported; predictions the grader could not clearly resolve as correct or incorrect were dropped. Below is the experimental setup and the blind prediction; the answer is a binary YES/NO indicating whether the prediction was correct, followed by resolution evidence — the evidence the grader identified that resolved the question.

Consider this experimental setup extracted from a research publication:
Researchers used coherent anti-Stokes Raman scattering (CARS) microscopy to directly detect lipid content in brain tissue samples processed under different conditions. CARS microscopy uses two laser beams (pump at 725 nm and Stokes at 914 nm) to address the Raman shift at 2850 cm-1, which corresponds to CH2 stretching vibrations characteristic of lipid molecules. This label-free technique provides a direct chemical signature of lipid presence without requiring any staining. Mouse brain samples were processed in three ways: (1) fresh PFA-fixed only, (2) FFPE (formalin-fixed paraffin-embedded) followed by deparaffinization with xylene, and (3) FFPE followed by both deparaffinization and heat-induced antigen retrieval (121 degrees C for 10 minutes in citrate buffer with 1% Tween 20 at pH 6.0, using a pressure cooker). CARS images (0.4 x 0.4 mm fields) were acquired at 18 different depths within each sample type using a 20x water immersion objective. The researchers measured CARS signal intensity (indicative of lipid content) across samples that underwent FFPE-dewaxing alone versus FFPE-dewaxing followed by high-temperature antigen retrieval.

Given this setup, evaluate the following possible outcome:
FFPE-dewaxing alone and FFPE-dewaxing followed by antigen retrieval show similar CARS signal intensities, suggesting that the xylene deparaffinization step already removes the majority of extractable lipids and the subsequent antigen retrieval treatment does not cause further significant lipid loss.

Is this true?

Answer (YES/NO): NO